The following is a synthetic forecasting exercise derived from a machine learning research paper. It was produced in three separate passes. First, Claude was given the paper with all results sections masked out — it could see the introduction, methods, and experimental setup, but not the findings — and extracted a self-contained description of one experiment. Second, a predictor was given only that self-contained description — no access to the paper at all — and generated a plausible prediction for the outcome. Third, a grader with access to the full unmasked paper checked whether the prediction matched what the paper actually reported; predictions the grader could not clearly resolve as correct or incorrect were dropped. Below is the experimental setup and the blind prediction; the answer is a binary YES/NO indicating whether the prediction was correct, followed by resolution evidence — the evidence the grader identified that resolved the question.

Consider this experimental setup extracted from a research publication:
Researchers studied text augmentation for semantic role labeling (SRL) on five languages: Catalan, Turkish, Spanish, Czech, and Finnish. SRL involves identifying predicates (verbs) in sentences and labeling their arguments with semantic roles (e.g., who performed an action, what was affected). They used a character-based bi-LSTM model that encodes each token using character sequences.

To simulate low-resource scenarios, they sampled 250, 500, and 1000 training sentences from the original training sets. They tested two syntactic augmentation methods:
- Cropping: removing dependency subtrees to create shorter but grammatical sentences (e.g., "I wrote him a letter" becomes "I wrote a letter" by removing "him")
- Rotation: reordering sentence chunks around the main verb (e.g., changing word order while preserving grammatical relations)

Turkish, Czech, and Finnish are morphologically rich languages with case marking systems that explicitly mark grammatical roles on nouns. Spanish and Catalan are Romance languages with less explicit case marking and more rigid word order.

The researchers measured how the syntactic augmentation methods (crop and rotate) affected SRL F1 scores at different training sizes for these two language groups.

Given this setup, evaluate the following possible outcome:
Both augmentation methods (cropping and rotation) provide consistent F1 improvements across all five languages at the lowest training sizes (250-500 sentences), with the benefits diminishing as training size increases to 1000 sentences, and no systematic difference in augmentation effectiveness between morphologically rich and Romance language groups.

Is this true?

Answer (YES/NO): NO